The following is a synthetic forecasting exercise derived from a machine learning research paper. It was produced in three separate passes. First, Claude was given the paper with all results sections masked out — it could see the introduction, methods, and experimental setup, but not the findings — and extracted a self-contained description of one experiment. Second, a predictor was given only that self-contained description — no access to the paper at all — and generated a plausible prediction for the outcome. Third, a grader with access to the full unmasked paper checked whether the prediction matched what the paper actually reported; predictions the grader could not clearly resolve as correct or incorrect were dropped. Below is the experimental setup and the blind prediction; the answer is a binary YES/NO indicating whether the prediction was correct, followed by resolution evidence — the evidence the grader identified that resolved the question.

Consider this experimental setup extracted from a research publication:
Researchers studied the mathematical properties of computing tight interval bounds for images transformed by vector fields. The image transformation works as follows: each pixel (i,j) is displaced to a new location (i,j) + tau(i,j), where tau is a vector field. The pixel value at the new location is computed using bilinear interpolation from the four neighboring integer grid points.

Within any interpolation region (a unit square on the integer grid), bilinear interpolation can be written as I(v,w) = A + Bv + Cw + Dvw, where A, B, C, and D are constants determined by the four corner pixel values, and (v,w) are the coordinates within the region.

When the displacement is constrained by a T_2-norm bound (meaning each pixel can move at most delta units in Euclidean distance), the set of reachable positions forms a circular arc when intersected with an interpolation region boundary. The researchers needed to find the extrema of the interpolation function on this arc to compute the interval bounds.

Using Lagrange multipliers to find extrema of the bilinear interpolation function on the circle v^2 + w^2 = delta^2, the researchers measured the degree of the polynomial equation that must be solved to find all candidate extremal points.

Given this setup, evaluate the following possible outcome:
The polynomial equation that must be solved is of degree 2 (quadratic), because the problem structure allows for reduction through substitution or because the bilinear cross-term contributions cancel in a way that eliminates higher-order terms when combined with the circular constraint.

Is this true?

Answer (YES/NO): NO